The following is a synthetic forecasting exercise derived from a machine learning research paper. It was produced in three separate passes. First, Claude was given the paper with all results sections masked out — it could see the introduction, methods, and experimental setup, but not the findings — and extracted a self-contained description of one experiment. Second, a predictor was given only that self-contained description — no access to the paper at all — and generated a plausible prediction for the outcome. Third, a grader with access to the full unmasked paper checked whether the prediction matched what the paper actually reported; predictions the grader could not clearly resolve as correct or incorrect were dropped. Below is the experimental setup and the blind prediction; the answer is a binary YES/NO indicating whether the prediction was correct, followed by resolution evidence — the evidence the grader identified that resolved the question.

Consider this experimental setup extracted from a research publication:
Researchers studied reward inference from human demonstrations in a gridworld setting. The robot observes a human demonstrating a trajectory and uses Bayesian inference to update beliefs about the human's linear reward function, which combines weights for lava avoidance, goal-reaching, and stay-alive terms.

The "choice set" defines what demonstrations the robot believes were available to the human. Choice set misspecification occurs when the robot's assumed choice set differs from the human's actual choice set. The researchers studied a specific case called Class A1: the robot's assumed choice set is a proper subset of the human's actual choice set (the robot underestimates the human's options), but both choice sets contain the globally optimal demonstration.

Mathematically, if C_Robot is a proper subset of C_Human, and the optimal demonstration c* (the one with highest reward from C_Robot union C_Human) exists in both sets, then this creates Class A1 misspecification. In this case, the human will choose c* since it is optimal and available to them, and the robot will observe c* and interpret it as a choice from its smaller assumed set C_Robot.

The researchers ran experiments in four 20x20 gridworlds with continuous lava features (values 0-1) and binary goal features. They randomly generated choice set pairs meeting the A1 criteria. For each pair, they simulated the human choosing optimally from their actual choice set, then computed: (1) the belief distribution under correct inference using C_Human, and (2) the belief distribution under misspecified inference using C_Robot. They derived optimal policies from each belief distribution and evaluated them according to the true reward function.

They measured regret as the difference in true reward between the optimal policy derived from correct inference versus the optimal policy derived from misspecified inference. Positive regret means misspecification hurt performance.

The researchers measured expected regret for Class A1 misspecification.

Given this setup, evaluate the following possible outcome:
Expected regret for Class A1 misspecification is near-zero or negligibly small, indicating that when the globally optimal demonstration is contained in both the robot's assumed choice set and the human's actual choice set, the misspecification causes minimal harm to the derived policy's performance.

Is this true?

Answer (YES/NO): YES